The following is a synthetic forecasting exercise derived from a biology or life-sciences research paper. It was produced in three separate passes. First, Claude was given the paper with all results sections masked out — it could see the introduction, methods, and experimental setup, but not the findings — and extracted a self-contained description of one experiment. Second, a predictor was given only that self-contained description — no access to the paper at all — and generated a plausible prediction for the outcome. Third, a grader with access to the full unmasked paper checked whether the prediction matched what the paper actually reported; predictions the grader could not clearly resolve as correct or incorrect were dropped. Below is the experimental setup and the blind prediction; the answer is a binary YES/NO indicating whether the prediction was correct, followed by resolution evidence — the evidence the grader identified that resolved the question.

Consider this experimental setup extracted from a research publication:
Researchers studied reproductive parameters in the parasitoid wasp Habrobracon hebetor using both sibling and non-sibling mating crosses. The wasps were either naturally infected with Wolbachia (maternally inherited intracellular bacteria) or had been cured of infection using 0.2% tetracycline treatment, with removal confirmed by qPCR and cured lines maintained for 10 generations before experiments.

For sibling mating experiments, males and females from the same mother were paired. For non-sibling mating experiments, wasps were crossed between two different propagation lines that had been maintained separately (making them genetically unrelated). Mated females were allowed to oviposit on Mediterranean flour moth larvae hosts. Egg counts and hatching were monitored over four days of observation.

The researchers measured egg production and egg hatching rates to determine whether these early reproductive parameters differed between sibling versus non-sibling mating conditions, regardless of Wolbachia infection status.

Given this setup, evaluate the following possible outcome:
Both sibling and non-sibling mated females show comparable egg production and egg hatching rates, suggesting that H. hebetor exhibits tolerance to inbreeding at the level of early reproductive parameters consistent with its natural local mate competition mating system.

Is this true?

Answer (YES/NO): NO